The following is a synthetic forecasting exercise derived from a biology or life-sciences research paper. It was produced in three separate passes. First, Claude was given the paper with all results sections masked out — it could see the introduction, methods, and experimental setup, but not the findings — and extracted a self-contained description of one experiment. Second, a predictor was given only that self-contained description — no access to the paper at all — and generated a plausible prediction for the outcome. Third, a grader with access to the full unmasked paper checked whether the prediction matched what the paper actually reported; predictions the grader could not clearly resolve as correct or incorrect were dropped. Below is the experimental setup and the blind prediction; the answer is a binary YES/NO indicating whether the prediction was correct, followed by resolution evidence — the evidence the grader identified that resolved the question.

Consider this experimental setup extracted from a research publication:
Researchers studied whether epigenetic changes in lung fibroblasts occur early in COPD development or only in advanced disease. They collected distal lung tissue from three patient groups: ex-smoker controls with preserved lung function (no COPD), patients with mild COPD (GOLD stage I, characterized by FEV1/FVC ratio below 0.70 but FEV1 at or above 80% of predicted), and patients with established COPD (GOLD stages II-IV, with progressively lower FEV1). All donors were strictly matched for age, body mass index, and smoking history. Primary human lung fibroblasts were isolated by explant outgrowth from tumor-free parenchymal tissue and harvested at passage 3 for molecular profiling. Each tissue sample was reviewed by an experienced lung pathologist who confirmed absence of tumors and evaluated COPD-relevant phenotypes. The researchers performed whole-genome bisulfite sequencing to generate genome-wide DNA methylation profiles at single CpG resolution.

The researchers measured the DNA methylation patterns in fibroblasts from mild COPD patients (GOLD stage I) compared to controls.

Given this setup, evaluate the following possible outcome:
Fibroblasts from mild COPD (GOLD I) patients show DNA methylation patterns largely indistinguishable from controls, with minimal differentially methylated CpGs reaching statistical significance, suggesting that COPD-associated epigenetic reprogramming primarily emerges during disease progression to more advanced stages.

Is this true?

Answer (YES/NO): NO